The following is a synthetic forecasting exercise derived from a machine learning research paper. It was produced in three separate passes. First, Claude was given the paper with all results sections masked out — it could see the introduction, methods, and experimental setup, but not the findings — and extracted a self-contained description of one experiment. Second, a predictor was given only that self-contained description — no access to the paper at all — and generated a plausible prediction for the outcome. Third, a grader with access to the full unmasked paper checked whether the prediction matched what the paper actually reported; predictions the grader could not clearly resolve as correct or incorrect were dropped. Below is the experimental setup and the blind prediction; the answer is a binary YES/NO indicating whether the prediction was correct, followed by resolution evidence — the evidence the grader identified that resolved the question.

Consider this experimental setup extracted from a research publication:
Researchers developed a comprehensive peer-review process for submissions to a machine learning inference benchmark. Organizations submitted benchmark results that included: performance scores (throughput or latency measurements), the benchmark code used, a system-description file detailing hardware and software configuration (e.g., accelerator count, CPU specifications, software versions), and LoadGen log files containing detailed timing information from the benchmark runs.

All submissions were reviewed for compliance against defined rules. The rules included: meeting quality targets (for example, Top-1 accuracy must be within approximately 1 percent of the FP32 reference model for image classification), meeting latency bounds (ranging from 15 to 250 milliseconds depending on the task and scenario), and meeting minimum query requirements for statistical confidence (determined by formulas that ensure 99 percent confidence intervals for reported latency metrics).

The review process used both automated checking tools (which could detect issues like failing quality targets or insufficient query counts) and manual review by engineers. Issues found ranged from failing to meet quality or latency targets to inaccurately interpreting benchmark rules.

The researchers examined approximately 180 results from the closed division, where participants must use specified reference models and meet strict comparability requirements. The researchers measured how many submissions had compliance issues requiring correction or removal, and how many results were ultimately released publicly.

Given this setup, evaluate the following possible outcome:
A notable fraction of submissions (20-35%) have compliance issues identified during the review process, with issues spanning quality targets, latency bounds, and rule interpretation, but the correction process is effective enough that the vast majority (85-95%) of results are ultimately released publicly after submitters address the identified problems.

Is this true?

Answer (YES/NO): YES